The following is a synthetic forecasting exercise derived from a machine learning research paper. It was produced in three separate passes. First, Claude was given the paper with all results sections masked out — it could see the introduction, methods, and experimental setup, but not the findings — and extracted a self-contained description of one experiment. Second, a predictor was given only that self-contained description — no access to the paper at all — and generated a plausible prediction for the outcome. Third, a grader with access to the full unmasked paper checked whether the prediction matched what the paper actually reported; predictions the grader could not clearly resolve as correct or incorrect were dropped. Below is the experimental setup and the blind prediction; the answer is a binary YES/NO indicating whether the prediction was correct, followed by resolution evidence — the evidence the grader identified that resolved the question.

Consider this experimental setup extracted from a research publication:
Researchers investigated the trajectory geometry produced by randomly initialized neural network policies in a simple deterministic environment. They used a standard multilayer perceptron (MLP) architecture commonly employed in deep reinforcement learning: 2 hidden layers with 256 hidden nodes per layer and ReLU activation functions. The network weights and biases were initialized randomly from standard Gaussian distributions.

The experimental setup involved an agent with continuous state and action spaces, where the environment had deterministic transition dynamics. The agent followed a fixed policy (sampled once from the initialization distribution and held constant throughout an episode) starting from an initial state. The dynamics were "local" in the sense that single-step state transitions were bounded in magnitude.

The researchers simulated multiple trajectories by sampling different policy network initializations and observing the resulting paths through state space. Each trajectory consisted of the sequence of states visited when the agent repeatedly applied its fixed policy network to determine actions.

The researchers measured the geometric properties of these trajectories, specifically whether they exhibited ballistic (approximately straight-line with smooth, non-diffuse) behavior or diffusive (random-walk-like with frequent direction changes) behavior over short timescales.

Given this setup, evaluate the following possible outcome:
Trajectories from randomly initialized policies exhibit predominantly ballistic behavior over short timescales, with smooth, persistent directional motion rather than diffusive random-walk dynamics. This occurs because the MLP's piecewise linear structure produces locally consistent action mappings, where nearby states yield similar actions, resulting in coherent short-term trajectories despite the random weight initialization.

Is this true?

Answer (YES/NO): YES